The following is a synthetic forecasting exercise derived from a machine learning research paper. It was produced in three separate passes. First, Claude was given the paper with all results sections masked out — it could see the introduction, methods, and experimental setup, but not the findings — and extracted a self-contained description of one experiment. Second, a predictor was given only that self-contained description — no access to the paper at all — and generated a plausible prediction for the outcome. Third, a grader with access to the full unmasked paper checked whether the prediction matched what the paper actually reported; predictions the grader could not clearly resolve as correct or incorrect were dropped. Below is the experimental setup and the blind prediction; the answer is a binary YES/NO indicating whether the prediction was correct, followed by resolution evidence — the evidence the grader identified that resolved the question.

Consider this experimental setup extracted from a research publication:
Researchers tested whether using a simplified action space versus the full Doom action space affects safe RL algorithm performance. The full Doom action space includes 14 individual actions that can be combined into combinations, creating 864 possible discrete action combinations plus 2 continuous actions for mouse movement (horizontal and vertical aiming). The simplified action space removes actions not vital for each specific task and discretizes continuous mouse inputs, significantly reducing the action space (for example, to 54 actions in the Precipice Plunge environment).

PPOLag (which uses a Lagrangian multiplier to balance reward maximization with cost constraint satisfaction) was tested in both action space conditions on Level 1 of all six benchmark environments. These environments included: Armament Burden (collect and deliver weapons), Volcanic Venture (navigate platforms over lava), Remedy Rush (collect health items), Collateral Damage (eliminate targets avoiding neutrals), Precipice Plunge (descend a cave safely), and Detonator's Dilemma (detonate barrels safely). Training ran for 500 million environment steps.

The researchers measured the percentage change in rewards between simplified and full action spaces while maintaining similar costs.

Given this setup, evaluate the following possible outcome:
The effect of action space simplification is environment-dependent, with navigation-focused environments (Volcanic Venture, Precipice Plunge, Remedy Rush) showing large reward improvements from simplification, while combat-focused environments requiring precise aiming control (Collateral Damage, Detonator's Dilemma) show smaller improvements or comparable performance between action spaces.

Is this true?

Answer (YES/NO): NO